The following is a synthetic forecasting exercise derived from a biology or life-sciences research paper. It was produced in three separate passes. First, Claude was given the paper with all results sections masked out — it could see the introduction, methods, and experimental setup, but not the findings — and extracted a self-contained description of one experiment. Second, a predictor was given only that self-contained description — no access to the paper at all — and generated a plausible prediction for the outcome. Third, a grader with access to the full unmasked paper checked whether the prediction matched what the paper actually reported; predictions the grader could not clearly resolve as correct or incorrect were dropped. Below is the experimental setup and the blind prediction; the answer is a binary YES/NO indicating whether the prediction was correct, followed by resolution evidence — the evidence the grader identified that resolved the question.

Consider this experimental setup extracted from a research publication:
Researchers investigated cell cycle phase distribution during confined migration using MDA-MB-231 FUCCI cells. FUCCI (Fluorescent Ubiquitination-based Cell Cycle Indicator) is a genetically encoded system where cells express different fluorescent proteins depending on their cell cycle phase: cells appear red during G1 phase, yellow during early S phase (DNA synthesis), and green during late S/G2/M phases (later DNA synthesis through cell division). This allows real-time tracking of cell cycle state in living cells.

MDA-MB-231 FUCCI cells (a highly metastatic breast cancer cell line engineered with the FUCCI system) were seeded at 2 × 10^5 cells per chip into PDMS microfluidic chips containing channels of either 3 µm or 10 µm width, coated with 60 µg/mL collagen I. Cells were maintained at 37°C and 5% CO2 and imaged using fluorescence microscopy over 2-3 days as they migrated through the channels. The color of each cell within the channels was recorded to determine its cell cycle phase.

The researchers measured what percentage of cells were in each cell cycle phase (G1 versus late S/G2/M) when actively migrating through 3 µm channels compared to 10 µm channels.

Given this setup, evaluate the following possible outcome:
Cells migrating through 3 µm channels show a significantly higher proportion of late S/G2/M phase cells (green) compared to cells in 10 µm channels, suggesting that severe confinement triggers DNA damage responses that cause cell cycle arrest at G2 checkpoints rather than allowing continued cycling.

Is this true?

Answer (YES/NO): NO